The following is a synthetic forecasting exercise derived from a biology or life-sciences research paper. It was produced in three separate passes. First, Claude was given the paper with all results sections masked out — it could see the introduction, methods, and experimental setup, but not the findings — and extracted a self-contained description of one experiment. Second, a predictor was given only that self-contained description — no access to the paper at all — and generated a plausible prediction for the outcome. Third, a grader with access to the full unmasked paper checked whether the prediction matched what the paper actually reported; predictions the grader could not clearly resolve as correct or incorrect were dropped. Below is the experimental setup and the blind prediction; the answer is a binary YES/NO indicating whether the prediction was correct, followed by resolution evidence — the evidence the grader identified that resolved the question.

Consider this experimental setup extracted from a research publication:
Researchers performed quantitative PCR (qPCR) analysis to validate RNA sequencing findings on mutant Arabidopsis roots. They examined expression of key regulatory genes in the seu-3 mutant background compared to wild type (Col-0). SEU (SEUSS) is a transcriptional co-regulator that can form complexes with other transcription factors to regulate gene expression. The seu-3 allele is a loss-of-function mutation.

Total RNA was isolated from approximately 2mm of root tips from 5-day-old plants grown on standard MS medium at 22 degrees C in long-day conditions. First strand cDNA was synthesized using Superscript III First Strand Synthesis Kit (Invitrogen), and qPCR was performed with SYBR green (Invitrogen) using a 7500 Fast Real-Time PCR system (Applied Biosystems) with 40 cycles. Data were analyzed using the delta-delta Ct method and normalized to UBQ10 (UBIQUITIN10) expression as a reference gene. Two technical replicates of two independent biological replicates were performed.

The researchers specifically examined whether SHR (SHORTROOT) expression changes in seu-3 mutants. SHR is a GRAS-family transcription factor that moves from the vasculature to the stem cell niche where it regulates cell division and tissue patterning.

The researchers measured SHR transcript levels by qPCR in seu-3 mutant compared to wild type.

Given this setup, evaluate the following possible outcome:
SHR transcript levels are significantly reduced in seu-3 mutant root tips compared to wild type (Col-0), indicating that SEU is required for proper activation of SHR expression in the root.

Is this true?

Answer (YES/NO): YES